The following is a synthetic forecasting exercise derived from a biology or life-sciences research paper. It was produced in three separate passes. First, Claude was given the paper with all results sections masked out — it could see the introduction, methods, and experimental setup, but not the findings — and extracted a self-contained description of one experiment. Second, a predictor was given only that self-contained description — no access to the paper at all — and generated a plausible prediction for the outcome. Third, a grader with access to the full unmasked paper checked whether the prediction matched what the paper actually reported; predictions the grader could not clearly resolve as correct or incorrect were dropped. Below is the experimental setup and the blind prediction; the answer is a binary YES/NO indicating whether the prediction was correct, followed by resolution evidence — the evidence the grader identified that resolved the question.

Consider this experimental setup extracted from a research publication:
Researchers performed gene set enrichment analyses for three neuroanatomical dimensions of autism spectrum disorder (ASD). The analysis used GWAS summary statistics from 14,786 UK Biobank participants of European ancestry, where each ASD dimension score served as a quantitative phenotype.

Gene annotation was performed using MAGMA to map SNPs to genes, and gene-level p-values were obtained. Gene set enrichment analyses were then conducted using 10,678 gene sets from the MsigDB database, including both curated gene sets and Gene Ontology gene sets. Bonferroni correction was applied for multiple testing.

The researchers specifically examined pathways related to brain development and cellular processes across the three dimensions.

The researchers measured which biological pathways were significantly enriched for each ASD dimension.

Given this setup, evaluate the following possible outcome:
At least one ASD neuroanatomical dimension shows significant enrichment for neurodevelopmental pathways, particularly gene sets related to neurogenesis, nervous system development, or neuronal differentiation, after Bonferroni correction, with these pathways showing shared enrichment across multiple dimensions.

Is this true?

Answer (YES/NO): NO